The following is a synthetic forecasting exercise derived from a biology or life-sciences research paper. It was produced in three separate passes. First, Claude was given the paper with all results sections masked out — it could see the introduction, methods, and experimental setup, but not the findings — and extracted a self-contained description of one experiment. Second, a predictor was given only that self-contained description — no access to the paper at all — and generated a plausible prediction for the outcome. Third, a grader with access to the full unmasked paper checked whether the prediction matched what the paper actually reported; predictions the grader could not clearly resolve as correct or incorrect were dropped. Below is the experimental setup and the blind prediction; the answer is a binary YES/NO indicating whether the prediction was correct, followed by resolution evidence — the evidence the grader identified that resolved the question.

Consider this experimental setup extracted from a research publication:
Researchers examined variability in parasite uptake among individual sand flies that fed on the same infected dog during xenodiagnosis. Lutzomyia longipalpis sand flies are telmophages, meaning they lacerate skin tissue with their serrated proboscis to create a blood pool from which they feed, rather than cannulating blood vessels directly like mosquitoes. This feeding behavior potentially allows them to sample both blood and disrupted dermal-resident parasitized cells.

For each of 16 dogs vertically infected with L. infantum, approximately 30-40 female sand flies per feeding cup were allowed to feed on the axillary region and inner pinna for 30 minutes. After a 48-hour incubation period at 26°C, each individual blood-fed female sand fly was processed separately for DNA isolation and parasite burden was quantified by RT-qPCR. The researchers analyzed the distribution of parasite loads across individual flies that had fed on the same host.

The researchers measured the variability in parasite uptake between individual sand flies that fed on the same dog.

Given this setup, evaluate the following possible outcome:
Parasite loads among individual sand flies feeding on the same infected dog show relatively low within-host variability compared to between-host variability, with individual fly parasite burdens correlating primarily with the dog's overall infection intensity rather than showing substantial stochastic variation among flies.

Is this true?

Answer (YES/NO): NO